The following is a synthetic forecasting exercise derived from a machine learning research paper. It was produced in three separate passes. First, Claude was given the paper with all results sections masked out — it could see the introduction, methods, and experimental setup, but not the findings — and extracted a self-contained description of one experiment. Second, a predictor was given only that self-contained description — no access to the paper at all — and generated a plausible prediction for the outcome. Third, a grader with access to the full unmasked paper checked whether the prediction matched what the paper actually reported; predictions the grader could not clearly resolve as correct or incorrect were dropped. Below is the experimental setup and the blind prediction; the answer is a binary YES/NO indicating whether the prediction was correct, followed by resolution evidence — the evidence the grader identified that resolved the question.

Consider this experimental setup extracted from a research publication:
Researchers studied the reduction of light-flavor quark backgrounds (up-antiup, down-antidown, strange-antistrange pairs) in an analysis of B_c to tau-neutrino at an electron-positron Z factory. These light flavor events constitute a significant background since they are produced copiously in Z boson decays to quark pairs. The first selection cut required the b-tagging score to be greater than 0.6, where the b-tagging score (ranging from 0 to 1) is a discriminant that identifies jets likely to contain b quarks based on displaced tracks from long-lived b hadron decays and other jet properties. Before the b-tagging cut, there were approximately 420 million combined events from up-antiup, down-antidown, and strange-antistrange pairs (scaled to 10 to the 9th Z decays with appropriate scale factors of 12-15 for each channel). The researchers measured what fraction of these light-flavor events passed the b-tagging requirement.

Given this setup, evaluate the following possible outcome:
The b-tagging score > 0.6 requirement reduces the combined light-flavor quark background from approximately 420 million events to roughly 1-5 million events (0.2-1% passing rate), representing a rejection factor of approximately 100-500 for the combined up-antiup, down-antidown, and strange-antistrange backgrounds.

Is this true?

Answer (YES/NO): YES